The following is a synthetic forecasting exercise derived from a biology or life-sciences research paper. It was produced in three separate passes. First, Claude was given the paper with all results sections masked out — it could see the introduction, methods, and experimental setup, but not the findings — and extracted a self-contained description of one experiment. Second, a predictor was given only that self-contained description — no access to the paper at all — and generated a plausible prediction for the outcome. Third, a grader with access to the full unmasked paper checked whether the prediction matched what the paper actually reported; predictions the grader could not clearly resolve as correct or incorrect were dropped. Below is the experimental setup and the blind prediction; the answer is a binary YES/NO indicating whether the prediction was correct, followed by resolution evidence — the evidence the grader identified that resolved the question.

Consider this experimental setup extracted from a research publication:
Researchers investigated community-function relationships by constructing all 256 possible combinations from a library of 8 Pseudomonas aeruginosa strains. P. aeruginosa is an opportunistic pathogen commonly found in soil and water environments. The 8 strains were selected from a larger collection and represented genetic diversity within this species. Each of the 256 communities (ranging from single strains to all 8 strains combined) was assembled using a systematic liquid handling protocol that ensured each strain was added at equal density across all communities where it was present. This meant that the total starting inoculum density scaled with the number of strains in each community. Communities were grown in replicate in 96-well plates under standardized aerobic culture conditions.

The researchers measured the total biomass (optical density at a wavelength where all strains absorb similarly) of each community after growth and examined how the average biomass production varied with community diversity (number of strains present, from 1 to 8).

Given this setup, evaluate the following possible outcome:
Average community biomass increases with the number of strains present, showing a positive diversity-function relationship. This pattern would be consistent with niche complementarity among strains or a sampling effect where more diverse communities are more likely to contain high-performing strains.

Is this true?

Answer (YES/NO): NO